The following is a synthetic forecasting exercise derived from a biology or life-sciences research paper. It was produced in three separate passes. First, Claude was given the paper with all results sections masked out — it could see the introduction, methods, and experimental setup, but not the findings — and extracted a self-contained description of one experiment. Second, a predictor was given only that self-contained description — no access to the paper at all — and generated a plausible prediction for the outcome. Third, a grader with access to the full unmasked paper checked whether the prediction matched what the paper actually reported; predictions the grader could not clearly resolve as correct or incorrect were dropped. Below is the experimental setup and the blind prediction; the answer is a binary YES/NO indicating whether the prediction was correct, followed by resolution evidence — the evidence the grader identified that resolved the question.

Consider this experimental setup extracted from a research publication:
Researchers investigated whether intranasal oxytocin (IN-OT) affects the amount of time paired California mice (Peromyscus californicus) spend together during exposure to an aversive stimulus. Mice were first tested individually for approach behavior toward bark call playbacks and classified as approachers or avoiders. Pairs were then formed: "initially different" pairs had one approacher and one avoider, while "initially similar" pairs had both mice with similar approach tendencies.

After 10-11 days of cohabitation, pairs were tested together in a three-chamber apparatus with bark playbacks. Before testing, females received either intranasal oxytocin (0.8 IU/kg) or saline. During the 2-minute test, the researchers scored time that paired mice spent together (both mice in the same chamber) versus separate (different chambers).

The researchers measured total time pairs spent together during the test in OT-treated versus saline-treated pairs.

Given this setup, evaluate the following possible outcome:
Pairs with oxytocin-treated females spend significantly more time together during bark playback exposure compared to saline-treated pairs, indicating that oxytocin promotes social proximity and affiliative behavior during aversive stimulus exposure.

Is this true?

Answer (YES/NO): YES